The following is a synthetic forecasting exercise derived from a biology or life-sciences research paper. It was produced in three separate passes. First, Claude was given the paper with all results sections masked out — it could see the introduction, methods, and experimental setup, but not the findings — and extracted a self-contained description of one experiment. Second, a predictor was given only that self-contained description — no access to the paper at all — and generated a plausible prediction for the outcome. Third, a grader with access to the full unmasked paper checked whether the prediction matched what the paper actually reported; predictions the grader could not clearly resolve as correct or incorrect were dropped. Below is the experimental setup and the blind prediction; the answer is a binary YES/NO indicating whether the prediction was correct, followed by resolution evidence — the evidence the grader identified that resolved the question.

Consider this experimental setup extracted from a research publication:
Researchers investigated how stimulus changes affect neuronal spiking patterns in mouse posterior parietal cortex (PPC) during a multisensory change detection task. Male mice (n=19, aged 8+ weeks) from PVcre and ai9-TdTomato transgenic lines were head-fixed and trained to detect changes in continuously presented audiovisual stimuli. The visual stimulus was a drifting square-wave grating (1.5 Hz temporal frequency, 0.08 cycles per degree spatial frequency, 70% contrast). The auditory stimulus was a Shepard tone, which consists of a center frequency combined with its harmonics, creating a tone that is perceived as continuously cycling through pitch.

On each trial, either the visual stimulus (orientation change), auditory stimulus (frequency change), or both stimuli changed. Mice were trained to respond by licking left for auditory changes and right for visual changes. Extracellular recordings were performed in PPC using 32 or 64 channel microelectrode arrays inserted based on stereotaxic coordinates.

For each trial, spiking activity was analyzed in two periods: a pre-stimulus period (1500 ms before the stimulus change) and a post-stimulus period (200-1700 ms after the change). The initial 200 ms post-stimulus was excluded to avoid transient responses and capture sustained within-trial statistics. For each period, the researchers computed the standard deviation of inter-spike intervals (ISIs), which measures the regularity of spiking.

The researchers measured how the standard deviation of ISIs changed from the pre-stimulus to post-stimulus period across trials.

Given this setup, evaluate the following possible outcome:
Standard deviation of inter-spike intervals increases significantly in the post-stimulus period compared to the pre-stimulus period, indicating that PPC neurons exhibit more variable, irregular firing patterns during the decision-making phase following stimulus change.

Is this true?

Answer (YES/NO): NO